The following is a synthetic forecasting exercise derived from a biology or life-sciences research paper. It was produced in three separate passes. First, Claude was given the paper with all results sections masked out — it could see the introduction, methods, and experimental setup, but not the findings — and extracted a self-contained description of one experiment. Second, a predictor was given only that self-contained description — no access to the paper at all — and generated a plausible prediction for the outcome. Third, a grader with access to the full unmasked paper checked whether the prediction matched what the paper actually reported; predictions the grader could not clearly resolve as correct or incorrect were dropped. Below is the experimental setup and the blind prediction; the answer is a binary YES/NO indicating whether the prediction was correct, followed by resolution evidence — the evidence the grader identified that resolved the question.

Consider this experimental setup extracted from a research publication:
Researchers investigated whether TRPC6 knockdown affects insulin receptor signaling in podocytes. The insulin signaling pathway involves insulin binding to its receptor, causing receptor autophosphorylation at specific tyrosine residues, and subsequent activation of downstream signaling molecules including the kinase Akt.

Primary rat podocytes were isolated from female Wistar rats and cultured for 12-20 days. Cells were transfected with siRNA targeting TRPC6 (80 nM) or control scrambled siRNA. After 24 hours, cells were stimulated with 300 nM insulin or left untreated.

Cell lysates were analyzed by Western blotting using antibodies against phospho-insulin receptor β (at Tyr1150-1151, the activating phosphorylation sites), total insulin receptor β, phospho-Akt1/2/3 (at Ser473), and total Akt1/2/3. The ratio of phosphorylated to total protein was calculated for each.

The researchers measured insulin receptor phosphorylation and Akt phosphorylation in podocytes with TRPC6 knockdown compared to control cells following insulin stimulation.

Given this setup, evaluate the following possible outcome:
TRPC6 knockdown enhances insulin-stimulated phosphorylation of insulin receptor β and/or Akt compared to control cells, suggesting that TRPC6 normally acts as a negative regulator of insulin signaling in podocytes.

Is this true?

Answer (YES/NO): NO